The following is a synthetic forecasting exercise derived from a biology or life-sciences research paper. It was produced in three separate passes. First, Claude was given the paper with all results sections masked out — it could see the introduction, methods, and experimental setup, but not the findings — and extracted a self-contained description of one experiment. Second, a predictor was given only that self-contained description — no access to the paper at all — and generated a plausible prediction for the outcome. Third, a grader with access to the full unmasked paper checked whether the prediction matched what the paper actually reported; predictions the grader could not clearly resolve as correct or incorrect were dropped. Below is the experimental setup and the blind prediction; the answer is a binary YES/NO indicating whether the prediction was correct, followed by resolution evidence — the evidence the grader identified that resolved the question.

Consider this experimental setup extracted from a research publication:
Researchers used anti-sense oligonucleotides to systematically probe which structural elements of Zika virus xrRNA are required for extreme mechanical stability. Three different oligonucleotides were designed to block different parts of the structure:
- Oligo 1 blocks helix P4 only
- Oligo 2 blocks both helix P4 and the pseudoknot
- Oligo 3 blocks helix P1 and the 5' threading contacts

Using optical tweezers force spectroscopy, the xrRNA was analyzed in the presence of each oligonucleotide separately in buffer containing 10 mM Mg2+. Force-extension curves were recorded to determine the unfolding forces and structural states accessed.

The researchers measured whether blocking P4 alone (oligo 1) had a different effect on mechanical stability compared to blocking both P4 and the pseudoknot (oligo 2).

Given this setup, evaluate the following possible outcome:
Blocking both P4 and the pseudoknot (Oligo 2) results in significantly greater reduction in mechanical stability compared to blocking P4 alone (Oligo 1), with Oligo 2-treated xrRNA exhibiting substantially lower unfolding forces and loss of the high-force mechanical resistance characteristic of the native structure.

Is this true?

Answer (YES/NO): YES